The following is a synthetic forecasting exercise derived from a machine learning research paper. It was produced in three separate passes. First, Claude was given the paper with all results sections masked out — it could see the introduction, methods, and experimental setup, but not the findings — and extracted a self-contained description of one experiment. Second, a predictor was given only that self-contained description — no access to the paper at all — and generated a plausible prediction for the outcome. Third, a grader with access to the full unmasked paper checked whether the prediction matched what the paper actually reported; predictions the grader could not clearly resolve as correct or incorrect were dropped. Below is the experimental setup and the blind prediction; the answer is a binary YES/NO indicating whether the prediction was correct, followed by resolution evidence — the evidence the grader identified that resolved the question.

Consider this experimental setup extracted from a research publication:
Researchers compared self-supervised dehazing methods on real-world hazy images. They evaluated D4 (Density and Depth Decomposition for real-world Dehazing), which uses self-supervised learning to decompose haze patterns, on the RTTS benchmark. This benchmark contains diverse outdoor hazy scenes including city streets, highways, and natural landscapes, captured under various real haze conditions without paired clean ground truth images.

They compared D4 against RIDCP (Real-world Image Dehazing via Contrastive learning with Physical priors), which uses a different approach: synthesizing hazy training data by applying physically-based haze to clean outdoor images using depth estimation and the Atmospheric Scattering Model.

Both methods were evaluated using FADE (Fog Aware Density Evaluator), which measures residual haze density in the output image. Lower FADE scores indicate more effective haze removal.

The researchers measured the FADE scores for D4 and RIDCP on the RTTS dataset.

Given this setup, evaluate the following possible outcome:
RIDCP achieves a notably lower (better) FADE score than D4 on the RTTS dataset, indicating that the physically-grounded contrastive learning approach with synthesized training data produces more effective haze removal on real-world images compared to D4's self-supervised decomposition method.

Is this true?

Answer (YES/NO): YES